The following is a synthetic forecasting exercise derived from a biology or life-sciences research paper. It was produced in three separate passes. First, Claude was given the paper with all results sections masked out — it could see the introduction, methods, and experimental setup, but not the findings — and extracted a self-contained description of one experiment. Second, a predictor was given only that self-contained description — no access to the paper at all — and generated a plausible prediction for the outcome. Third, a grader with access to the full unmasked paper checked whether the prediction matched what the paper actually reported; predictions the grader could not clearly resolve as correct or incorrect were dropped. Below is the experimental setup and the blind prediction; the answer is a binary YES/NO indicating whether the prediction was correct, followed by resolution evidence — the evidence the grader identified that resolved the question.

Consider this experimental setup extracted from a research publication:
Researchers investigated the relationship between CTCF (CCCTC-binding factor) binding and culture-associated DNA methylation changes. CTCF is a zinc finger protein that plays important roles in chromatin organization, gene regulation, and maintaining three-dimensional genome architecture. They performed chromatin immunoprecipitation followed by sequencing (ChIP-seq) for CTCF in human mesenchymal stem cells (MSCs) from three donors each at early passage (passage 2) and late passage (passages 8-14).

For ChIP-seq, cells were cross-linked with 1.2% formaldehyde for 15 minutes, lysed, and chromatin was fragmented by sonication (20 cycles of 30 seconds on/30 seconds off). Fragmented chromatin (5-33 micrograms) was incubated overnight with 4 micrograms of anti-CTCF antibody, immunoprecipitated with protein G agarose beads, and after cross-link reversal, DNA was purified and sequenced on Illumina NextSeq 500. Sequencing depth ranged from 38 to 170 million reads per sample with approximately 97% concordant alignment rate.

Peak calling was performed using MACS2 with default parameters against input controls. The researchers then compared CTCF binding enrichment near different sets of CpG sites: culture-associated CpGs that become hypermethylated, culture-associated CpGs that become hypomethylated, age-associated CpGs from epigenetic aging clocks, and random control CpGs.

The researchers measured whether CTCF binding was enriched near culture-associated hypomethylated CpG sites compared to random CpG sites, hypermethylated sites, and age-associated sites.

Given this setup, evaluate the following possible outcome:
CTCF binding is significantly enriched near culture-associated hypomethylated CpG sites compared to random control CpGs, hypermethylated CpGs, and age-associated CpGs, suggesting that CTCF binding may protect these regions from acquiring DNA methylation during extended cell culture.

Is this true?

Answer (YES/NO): NO